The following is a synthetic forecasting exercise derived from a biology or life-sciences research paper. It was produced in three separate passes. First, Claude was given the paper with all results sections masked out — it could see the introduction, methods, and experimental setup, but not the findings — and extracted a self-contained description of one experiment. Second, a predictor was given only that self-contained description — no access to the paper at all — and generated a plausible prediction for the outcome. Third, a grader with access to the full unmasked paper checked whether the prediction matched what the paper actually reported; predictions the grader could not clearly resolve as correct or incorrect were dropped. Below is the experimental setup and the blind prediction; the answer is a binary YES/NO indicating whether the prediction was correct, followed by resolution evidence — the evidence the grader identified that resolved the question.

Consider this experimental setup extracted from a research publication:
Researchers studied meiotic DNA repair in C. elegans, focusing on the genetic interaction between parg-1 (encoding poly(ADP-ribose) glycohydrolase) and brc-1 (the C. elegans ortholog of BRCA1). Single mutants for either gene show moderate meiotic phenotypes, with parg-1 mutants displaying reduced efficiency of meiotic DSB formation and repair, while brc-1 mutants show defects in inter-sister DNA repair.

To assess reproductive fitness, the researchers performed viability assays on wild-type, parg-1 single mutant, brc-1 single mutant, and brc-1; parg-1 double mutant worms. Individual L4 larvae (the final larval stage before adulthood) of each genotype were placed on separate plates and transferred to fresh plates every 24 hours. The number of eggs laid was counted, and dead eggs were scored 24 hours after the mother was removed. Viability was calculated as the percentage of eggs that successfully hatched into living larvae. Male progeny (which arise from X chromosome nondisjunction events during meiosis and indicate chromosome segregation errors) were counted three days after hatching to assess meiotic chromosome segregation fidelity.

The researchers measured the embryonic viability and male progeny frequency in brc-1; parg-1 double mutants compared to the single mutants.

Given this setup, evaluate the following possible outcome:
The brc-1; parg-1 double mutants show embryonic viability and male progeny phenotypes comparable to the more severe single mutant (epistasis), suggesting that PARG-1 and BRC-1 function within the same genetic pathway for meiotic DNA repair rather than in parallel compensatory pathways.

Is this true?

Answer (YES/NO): NO